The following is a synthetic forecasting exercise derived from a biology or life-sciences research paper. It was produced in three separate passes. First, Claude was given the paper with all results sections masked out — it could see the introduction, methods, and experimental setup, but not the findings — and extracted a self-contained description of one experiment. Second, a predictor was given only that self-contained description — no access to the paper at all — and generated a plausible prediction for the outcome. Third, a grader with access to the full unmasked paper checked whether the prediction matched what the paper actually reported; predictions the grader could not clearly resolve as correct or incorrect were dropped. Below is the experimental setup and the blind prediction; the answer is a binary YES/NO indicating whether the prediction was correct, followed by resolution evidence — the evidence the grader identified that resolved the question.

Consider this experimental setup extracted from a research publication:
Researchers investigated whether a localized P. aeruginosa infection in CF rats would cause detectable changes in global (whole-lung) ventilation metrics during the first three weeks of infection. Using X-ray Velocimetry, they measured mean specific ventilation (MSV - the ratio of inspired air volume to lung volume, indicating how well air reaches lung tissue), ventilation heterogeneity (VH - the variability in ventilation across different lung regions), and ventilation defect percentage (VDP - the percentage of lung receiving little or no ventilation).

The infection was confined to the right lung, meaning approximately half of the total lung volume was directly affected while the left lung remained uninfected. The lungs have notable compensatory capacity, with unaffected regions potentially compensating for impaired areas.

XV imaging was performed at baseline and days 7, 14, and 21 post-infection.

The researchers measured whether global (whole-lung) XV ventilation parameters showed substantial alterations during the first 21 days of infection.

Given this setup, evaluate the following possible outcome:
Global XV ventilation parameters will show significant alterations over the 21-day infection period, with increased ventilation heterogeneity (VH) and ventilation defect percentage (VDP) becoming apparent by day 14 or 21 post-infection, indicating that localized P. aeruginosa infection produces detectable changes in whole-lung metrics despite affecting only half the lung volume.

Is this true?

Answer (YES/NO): NO